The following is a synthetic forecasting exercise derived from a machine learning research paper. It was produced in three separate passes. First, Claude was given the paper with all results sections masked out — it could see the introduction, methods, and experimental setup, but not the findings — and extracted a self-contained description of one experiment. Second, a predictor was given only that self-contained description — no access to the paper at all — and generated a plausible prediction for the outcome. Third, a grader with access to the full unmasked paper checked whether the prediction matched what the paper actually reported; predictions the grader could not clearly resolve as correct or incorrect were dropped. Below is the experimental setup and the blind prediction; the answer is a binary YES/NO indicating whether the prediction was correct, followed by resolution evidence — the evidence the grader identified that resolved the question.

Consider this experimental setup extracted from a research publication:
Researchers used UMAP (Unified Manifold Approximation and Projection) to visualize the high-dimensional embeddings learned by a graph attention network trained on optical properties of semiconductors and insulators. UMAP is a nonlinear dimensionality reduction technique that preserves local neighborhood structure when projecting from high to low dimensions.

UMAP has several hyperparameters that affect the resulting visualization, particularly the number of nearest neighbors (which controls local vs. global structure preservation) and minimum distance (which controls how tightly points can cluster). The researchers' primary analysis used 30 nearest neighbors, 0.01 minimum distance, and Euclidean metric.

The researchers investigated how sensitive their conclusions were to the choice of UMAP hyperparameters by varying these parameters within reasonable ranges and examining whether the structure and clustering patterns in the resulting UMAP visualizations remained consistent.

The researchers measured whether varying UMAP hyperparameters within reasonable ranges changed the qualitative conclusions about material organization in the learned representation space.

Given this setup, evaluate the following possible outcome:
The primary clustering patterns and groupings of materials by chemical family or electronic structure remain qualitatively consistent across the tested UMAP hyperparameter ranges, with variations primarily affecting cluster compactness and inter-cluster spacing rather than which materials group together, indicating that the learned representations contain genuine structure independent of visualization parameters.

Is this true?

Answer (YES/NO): YES